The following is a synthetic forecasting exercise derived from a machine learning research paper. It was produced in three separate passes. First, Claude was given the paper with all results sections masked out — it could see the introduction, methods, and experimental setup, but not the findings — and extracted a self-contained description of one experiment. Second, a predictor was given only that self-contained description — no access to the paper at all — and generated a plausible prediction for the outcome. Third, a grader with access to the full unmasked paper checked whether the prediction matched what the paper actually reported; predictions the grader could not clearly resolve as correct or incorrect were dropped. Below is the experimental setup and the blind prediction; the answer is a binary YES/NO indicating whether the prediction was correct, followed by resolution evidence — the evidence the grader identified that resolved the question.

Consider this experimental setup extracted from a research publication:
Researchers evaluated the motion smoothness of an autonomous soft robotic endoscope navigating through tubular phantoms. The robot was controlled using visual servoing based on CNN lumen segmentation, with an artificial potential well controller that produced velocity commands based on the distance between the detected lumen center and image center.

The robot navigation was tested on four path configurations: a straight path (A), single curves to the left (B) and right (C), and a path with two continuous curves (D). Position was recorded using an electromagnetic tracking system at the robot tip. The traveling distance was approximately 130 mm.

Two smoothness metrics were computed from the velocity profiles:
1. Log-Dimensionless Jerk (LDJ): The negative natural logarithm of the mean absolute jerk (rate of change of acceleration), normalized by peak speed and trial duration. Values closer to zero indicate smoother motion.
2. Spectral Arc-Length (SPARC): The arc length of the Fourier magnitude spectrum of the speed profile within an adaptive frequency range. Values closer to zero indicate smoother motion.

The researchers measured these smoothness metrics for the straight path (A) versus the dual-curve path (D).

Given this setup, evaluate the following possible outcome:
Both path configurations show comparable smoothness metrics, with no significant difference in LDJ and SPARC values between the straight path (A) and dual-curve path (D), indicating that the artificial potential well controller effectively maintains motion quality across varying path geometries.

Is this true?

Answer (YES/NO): YES